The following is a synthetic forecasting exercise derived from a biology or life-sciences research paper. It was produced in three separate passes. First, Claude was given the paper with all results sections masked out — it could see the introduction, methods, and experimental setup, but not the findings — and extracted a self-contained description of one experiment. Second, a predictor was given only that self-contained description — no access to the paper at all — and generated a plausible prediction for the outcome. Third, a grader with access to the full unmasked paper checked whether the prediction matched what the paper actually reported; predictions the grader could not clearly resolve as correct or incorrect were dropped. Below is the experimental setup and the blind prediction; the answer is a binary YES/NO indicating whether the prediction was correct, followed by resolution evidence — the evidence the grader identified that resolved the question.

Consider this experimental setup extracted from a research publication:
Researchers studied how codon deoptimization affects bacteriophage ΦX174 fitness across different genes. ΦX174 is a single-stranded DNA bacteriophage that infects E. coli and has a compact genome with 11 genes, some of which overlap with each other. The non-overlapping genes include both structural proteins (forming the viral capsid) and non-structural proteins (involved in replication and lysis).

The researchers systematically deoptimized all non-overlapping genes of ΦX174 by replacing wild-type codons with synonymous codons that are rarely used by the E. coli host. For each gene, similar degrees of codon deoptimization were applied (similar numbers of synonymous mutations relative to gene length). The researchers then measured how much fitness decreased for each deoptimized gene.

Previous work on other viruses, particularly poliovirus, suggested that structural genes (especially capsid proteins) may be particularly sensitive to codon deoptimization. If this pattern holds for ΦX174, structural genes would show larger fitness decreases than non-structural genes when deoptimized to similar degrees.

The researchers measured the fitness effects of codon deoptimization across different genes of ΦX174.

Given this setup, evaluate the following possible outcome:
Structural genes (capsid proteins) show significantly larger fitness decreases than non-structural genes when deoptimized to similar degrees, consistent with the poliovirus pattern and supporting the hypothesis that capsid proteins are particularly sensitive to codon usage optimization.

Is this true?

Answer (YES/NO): NO